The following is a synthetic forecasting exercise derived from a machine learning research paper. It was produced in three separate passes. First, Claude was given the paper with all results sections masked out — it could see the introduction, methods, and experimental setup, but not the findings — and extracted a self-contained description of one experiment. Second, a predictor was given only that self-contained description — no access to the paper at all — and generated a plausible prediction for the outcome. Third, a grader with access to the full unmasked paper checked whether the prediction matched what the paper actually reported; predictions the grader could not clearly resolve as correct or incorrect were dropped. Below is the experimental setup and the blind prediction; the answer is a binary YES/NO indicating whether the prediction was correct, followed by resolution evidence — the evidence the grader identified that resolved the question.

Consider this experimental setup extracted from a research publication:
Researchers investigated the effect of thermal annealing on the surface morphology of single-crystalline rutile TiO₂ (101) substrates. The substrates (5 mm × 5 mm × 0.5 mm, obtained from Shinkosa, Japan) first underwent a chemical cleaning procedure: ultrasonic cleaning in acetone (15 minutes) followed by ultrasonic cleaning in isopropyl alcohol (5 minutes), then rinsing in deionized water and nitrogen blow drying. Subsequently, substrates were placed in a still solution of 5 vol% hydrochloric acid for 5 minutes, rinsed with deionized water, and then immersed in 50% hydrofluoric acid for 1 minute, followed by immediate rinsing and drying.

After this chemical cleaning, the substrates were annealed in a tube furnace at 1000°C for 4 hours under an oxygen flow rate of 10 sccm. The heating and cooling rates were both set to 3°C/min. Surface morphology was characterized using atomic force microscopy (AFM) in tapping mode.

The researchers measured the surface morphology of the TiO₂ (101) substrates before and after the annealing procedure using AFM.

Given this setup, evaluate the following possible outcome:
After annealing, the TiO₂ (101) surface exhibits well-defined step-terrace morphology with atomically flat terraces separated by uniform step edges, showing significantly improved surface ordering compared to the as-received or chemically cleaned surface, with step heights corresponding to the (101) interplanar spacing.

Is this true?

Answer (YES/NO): YES